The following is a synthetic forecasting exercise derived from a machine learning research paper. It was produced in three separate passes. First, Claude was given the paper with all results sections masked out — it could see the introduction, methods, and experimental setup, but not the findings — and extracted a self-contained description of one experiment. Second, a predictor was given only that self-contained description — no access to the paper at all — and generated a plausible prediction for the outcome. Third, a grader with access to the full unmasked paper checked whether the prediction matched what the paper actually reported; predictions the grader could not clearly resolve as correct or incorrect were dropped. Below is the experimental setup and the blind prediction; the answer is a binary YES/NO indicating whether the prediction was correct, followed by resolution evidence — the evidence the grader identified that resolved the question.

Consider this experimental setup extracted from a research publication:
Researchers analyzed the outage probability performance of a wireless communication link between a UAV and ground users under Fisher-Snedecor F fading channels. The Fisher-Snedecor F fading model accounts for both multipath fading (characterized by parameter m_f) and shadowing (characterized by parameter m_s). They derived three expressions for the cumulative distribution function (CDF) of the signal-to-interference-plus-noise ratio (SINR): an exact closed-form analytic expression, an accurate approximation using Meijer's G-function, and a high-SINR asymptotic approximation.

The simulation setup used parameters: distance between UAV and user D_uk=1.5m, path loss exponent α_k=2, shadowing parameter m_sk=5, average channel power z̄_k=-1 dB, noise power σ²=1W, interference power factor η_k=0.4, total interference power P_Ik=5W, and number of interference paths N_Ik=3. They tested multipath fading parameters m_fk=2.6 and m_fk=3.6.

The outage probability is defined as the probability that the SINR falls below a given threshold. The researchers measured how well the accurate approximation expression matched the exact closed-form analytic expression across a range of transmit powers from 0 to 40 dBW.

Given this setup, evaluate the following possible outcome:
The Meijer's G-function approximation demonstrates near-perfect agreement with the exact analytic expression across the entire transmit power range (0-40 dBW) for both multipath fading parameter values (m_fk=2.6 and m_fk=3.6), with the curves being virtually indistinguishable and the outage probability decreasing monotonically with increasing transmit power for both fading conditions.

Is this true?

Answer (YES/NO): YES